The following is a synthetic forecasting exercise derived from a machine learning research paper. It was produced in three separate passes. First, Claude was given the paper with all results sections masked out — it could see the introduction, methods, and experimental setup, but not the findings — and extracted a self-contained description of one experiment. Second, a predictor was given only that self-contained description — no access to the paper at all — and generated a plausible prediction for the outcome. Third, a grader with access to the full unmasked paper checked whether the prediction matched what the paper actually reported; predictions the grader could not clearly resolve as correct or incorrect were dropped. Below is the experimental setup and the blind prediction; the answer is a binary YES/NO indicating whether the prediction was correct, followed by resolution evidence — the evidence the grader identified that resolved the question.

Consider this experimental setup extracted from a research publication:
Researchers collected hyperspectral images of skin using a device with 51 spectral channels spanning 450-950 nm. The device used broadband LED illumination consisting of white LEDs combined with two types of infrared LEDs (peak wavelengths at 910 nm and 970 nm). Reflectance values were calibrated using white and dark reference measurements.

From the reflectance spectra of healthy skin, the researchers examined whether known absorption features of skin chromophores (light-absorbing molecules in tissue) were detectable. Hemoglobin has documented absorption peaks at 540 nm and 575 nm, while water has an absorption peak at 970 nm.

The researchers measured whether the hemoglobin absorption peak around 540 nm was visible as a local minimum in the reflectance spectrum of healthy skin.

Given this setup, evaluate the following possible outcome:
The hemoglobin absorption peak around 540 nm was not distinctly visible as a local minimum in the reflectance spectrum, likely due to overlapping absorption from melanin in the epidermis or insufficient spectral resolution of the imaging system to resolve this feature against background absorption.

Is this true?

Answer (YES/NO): NO